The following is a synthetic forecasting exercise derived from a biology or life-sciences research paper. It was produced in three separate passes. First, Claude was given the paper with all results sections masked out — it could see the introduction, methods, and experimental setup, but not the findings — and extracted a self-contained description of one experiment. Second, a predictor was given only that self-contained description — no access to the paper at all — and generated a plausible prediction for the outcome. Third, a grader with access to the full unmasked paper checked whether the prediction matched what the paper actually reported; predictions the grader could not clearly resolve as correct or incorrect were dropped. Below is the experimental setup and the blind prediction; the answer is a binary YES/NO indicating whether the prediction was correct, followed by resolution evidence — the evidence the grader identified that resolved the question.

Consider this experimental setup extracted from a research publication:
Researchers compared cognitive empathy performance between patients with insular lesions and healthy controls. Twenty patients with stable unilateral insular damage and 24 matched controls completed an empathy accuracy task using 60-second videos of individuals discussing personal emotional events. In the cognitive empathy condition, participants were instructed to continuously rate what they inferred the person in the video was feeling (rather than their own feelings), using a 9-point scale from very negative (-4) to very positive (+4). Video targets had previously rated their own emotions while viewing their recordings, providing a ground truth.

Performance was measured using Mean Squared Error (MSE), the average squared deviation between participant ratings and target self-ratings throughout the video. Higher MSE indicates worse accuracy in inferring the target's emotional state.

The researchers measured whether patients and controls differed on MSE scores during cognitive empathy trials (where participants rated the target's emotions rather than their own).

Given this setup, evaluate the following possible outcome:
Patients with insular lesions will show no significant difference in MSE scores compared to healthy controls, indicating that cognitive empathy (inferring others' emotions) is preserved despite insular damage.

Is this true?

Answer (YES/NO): YES